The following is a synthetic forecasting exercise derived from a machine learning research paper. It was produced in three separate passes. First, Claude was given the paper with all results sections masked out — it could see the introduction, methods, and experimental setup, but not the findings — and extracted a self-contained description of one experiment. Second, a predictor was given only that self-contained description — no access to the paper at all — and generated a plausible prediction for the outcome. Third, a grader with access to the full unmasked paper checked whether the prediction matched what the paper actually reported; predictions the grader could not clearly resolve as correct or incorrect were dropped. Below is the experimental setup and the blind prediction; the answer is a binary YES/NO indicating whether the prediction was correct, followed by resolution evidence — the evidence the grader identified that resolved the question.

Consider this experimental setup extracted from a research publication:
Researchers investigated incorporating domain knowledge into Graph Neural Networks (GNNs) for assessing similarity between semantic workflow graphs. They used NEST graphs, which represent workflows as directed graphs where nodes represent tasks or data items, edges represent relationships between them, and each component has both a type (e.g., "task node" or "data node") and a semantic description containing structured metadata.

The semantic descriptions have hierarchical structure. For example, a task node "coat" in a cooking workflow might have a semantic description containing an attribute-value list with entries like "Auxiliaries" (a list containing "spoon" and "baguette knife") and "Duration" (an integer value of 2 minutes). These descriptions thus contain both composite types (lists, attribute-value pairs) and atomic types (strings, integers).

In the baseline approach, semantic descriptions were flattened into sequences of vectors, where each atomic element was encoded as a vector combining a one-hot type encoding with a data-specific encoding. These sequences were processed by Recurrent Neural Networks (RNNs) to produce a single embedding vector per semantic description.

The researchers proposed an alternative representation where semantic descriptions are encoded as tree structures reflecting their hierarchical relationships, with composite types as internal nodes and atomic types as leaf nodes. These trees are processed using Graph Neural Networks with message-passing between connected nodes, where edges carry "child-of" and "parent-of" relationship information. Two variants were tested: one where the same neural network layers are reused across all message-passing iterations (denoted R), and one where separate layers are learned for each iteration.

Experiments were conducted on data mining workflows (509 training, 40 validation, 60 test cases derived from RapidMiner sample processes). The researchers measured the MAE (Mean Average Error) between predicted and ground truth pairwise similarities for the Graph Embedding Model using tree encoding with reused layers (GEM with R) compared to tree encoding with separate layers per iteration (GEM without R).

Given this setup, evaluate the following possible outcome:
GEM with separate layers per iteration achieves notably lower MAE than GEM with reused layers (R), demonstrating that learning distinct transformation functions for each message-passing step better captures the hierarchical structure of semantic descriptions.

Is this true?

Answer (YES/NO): YES